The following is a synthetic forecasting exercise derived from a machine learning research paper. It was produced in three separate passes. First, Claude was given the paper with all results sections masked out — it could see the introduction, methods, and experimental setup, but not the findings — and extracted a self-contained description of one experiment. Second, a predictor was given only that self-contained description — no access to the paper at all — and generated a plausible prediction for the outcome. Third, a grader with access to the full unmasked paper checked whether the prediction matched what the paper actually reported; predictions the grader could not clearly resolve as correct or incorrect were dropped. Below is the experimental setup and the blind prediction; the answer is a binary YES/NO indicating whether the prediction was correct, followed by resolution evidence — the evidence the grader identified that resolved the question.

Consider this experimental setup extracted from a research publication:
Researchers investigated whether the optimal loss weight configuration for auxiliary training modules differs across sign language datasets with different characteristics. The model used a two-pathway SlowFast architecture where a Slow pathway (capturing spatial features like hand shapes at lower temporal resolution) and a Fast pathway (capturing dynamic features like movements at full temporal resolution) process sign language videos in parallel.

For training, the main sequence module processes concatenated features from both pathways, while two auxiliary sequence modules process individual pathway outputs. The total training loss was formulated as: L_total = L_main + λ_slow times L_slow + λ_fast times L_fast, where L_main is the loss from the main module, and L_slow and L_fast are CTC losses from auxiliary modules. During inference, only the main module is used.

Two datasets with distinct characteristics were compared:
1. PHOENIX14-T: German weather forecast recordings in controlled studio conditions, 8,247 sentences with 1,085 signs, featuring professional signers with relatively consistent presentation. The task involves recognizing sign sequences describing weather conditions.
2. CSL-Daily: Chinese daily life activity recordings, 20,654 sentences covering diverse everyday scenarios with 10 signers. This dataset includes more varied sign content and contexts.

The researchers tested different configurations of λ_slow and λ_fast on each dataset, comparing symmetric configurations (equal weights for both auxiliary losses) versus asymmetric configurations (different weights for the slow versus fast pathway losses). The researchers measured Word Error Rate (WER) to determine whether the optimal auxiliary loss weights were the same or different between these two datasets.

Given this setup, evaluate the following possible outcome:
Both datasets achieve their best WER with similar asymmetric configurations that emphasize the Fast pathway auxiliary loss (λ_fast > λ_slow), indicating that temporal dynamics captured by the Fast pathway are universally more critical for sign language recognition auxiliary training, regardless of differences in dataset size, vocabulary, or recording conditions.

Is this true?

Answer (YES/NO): NO